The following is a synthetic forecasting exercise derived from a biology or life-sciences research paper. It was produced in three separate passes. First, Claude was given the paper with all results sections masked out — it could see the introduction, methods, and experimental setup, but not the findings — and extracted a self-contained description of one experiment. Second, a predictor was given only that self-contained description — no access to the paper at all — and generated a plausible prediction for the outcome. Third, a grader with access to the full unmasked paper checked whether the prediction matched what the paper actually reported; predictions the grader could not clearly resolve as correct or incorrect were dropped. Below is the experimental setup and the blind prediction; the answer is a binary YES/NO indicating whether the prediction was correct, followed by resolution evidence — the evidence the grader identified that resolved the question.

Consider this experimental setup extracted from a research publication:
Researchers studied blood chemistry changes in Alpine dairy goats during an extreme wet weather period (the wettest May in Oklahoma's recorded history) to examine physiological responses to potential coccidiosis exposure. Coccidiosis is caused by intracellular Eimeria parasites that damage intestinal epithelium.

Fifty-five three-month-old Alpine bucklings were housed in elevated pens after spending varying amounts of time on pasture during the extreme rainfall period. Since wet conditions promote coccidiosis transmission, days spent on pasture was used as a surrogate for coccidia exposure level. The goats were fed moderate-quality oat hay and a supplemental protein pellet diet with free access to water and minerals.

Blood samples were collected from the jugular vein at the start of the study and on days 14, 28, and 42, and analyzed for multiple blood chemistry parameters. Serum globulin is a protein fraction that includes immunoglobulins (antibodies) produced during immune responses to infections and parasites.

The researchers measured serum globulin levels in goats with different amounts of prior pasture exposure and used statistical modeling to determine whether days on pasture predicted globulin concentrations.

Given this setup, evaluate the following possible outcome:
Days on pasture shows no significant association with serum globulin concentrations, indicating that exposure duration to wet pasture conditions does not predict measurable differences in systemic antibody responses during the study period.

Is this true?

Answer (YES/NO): NO